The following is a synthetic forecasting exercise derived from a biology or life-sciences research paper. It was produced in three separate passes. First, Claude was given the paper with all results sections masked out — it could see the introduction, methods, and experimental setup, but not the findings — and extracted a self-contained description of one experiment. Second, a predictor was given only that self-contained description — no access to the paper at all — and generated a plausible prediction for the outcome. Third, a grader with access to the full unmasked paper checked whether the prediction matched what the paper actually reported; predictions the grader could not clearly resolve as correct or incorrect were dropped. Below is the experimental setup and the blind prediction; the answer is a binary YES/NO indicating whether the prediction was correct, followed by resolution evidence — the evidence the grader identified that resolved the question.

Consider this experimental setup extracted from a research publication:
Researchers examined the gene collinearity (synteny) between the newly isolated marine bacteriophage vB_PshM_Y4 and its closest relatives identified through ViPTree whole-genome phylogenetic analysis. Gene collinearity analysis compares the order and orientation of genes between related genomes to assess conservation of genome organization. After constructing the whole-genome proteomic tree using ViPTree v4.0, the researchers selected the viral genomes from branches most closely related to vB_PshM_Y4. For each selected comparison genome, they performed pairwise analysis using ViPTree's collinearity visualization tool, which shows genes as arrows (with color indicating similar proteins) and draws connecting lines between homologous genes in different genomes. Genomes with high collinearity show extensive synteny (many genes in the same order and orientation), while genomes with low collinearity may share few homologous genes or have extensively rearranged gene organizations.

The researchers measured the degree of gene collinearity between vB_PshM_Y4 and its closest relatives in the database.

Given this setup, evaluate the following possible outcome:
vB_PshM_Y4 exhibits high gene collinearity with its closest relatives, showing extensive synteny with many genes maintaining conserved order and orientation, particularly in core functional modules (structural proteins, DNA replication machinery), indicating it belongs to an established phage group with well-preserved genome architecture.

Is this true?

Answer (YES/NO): NO